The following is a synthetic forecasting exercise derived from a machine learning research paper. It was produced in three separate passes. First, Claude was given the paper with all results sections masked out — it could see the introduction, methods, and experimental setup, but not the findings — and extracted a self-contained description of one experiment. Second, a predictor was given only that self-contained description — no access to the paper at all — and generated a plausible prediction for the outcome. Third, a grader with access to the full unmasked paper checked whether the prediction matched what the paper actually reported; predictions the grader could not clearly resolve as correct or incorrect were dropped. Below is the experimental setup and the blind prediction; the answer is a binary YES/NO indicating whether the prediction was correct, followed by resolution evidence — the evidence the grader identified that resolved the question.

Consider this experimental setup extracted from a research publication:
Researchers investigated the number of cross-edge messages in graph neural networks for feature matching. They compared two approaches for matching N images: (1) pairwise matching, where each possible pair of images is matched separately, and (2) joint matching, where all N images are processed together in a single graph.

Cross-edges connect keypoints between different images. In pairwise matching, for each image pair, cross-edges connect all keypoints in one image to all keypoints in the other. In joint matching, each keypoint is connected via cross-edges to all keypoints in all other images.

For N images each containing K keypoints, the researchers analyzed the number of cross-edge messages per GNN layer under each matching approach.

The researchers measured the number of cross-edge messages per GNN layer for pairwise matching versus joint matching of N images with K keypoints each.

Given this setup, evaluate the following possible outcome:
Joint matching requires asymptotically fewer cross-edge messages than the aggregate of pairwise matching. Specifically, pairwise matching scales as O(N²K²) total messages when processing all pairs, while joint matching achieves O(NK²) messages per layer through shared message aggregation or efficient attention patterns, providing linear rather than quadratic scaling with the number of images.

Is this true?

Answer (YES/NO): NO